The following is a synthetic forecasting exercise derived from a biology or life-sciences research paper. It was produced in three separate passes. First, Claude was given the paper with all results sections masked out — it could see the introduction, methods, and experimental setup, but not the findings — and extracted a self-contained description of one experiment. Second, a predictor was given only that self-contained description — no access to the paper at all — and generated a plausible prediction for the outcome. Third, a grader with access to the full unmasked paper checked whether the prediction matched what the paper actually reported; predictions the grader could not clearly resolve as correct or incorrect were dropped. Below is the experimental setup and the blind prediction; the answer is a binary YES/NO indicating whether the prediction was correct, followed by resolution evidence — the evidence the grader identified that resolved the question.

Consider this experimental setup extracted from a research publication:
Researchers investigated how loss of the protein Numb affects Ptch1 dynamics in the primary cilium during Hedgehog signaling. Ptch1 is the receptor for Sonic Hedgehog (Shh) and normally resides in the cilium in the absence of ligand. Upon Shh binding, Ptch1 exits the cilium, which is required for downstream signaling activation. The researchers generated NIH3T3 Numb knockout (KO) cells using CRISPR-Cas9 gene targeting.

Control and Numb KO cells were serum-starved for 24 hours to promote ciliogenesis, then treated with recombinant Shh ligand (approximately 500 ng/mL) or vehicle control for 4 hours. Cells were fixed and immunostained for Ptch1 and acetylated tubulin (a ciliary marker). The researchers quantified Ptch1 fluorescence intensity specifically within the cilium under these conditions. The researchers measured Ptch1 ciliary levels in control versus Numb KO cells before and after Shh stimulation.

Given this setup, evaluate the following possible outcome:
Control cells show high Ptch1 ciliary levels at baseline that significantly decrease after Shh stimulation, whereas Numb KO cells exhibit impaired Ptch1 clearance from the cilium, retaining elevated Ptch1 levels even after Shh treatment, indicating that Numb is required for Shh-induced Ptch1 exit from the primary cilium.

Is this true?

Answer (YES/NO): YES